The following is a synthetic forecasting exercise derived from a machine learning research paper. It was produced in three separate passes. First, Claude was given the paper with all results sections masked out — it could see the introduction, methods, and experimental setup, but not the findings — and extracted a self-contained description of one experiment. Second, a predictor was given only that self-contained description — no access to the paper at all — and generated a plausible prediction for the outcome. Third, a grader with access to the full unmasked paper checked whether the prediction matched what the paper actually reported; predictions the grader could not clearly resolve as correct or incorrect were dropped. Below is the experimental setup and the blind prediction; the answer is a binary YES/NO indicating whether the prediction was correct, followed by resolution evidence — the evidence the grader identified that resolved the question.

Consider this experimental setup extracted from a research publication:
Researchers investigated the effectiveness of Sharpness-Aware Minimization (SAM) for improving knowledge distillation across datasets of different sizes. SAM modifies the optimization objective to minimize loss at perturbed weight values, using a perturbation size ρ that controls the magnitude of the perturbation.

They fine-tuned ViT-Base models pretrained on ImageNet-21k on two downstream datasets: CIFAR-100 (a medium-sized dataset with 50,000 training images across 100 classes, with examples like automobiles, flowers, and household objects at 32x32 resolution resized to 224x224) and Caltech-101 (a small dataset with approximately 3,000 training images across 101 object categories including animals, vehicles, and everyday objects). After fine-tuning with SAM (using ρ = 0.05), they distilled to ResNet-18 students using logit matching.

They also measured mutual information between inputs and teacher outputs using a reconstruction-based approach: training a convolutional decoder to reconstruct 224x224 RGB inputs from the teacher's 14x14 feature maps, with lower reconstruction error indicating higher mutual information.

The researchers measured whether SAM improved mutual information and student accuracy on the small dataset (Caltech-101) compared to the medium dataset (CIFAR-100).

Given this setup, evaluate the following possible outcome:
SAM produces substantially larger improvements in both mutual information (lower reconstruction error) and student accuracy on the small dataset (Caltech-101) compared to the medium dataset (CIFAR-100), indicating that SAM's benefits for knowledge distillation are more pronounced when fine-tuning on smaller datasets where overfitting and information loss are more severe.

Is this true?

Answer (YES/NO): NO